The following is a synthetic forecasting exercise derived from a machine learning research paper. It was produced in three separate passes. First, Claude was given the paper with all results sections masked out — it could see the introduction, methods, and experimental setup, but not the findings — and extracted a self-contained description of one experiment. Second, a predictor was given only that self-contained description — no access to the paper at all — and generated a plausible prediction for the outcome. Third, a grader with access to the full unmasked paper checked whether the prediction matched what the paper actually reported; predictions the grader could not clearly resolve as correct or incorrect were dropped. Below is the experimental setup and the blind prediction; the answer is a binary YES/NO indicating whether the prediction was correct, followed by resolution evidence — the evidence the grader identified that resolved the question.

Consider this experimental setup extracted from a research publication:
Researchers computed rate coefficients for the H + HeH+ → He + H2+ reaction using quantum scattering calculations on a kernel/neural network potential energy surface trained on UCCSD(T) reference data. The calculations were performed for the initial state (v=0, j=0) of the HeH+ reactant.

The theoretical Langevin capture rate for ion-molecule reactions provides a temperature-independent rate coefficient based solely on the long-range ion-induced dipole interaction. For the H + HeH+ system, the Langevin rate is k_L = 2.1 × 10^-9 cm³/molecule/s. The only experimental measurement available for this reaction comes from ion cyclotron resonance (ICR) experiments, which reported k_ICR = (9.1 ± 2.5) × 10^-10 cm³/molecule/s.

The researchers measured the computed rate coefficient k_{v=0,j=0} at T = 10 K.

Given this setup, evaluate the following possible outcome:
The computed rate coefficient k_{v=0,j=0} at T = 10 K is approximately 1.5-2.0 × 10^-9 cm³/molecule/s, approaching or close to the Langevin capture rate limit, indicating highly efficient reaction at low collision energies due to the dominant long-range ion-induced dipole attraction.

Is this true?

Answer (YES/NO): YES